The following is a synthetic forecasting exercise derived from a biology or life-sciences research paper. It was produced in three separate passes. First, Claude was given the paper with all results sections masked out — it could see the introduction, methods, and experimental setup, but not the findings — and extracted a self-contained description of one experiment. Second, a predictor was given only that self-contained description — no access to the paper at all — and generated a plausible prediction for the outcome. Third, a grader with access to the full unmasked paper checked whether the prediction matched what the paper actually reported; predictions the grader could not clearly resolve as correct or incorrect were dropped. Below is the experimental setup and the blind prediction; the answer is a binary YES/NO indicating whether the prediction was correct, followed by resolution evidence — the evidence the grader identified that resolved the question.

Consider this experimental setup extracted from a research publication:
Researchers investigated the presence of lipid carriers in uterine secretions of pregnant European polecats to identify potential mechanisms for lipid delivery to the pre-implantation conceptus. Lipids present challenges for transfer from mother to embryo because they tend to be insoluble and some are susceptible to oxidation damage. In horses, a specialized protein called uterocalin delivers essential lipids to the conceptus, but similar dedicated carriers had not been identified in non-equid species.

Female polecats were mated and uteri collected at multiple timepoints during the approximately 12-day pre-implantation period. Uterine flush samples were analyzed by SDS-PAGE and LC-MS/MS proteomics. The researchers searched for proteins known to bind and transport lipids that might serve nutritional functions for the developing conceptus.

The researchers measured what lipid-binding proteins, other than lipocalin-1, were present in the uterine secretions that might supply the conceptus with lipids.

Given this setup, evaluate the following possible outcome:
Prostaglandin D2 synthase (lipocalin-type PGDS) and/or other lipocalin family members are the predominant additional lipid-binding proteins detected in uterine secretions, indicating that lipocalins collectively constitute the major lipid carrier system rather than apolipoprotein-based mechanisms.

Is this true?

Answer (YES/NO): NO